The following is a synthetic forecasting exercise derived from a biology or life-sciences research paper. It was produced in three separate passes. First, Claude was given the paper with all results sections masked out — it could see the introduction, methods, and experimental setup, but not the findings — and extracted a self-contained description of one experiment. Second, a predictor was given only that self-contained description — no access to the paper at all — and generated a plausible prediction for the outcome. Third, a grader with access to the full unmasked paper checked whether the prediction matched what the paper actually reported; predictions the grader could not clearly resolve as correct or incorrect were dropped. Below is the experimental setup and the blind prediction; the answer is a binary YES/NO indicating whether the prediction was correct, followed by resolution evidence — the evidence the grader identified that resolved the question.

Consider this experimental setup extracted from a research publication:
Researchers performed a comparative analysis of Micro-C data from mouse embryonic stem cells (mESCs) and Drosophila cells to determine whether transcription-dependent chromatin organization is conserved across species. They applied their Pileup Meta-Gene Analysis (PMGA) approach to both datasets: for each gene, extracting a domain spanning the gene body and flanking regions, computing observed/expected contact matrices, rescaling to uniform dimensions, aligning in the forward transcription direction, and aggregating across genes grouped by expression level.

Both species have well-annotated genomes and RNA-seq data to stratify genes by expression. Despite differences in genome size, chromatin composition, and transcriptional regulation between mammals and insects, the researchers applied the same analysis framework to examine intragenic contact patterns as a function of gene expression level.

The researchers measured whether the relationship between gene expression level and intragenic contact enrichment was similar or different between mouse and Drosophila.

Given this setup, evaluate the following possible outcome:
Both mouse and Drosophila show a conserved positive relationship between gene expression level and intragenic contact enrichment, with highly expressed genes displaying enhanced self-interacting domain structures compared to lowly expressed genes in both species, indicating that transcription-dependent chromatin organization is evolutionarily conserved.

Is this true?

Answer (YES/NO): YES